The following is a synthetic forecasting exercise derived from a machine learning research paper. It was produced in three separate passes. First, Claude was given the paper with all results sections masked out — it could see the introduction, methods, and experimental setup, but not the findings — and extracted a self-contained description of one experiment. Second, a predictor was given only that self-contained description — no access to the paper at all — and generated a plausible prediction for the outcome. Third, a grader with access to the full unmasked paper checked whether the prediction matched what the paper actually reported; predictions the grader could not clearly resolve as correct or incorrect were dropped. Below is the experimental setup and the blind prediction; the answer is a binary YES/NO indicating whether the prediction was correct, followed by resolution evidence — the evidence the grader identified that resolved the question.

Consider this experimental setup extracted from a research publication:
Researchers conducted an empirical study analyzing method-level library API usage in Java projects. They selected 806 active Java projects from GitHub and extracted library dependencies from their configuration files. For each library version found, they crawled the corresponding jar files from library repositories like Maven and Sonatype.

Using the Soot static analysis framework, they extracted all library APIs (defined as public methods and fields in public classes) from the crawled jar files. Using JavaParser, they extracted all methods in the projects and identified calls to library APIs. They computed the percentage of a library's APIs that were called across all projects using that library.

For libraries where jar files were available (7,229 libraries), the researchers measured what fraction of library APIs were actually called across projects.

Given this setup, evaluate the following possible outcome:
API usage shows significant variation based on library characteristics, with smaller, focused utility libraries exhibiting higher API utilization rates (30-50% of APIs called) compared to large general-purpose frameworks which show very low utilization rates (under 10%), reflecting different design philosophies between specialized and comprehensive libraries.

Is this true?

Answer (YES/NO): NO